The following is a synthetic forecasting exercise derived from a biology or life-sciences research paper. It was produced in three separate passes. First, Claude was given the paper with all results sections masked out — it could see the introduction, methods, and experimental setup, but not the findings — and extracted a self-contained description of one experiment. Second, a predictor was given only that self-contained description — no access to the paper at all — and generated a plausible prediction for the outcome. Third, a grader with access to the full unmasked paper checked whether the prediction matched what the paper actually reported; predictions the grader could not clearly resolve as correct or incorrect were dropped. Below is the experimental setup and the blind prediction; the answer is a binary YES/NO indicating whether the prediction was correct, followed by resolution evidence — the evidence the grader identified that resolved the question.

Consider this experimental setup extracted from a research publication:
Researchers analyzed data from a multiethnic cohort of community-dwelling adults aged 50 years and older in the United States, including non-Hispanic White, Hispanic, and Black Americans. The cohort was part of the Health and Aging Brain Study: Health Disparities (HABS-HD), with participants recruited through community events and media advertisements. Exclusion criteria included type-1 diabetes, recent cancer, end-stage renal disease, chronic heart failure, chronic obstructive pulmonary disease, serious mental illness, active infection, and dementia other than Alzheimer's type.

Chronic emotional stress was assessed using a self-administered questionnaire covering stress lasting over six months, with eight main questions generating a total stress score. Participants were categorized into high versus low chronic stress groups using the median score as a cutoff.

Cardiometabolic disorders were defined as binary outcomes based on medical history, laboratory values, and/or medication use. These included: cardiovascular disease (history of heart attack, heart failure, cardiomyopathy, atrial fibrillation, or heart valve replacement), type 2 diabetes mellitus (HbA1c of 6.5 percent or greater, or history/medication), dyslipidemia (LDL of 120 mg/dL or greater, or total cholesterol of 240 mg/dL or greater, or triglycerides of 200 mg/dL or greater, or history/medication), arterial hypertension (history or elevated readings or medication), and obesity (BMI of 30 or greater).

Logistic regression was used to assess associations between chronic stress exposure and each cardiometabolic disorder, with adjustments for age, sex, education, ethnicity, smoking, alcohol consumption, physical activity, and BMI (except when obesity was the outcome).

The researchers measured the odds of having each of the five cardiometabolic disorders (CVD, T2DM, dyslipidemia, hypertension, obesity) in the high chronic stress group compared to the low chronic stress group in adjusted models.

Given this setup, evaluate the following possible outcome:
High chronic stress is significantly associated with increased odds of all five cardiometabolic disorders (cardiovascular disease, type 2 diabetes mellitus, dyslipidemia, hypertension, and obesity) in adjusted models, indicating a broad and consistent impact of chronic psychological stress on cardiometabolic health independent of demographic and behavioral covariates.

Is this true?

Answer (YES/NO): NO